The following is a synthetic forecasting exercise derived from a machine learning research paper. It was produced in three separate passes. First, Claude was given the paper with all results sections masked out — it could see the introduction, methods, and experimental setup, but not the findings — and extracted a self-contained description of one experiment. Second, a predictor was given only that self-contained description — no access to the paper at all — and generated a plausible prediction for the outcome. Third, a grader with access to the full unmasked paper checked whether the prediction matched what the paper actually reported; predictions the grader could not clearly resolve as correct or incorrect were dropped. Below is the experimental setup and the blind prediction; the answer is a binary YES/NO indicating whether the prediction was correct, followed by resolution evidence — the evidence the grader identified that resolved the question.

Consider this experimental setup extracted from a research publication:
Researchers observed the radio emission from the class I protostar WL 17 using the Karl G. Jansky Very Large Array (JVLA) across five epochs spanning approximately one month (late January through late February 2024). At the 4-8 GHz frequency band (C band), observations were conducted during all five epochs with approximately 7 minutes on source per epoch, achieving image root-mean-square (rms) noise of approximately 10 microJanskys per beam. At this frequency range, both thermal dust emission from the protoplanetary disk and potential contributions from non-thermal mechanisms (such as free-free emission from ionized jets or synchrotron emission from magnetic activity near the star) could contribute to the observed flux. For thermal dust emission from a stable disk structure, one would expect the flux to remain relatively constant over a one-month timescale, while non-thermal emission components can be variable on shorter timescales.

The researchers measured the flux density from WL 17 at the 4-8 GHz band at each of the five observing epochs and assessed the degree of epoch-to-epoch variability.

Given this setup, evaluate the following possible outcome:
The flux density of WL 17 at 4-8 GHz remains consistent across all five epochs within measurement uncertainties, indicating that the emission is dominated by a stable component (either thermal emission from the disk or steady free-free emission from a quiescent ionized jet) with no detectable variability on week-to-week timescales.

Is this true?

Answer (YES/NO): NO